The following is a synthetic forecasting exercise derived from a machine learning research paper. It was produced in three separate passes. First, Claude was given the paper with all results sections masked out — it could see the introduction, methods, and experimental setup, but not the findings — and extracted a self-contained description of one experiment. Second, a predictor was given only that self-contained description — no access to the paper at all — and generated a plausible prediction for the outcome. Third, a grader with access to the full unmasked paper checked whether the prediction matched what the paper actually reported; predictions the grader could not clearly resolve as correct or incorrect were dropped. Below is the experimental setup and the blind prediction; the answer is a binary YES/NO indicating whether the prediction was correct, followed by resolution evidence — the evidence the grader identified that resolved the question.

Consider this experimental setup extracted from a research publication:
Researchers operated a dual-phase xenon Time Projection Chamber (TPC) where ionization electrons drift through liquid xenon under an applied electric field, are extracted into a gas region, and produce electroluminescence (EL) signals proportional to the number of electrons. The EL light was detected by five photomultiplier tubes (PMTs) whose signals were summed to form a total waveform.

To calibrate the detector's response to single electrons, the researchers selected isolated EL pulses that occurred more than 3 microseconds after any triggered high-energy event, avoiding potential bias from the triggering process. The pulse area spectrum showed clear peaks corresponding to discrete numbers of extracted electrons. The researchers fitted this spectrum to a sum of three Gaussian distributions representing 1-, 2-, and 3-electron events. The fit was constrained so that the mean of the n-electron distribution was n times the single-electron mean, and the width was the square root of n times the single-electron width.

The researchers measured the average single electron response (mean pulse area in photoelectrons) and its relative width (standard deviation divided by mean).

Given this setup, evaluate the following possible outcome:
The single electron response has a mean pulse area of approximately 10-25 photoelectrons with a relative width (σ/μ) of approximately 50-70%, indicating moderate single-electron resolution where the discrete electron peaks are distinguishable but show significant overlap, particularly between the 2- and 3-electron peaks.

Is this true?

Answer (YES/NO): NO